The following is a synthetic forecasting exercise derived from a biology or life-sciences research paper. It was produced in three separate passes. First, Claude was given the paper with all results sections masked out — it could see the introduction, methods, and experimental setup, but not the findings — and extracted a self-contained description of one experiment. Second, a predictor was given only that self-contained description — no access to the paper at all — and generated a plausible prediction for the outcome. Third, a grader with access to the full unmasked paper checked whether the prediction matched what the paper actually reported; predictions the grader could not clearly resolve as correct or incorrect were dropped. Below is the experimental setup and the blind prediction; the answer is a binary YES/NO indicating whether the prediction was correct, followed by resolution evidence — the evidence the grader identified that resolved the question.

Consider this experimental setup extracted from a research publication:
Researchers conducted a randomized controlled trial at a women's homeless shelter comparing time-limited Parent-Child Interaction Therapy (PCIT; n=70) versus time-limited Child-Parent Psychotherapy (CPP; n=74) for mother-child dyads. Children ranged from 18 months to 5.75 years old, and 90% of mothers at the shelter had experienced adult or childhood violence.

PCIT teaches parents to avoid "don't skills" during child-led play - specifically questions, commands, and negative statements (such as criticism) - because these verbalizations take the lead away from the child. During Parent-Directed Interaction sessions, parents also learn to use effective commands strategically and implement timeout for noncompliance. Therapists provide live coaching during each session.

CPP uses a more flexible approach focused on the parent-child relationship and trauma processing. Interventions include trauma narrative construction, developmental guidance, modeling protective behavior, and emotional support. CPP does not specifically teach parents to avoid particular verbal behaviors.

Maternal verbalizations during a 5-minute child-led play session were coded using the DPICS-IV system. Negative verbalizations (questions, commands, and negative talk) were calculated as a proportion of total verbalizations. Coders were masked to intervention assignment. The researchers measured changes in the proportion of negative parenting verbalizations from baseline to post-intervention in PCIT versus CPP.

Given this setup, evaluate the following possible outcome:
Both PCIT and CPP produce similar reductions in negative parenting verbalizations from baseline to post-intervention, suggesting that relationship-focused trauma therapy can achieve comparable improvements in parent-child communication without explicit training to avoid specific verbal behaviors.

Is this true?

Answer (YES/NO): NO